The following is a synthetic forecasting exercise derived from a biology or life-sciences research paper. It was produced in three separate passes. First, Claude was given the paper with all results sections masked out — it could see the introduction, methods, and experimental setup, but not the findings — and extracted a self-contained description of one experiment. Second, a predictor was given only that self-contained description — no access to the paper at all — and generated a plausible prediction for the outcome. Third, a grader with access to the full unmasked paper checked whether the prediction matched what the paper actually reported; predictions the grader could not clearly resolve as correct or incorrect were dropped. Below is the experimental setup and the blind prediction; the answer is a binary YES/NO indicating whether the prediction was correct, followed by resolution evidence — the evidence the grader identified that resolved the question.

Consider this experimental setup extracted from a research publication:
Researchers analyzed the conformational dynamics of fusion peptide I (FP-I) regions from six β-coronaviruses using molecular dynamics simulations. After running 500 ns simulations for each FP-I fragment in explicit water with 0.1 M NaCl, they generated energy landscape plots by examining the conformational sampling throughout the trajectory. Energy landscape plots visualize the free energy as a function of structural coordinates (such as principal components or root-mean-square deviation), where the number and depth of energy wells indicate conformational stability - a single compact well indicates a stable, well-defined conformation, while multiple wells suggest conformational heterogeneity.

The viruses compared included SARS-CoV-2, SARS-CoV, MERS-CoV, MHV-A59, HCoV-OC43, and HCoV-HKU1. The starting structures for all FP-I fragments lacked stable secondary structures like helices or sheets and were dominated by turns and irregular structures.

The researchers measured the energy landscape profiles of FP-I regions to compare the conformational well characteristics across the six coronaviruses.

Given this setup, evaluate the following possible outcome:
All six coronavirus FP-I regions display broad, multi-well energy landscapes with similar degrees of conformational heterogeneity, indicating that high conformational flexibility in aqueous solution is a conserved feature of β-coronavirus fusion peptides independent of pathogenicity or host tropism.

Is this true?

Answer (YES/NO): NO